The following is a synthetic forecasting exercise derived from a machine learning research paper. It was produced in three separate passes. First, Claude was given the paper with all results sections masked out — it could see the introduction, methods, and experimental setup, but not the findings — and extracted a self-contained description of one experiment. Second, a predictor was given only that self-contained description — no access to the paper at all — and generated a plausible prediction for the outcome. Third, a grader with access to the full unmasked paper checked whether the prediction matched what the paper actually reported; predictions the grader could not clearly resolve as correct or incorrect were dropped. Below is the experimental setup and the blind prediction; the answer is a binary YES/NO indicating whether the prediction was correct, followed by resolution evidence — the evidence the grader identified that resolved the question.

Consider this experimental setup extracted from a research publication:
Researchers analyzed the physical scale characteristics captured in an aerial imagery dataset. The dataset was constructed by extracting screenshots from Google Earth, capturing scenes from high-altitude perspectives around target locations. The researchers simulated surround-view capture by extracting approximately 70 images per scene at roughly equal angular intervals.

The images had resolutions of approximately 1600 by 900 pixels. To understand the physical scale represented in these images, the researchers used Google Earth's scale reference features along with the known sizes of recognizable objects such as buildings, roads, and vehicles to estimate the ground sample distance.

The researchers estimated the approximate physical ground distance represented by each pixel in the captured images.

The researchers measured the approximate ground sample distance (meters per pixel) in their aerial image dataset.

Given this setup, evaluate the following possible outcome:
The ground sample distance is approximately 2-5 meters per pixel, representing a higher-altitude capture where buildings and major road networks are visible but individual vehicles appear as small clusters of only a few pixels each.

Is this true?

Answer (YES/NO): NO